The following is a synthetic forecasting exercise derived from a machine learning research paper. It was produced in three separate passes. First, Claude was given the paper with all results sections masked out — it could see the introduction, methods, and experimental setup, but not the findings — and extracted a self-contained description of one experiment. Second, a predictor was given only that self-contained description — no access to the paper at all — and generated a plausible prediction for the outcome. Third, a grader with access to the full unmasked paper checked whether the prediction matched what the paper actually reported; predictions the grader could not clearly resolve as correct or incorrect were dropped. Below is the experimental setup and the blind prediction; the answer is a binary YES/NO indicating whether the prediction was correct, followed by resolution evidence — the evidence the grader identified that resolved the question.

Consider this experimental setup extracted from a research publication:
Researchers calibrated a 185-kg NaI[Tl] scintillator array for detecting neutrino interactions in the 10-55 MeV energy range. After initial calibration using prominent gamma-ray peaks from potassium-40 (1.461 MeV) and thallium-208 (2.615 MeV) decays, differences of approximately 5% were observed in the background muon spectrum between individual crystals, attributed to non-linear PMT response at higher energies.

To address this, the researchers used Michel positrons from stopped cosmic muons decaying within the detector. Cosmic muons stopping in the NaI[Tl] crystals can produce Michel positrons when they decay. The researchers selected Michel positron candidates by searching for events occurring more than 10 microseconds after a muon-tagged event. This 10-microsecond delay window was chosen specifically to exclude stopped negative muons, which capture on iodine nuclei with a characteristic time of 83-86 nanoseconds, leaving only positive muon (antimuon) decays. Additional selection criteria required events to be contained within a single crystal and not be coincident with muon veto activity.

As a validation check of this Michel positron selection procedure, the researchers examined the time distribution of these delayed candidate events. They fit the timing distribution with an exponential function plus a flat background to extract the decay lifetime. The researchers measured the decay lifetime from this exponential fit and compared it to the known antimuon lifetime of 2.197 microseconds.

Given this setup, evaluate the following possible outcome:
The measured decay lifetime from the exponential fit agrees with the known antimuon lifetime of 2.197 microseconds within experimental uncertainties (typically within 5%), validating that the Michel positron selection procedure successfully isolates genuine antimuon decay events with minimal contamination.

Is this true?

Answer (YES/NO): YES